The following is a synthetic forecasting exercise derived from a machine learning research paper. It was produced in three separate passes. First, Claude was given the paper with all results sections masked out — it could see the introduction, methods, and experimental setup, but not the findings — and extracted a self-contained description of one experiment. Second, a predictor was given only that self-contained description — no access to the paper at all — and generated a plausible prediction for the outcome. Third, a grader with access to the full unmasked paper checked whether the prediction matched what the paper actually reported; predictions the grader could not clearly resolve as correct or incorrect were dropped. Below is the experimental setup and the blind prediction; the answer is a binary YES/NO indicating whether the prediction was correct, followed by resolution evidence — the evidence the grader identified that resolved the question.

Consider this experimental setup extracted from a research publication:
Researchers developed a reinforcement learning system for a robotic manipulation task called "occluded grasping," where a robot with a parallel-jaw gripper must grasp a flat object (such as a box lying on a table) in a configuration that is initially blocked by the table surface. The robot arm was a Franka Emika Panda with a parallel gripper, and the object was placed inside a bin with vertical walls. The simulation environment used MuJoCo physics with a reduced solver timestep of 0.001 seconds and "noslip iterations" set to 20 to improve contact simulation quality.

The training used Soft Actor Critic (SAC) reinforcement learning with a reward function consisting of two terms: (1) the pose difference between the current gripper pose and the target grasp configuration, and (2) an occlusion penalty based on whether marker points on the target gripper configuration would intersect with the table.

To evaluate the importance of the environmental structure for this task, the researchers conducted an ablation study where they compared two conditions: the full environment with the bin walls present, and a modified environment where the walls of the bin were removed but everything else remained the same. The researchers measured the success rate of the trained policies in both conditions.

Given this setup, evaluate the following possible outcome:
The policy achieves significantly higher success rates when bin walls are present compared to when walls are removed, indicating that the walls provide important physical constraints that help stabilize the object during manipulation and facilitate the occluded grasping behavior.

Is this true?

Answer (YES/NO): YES